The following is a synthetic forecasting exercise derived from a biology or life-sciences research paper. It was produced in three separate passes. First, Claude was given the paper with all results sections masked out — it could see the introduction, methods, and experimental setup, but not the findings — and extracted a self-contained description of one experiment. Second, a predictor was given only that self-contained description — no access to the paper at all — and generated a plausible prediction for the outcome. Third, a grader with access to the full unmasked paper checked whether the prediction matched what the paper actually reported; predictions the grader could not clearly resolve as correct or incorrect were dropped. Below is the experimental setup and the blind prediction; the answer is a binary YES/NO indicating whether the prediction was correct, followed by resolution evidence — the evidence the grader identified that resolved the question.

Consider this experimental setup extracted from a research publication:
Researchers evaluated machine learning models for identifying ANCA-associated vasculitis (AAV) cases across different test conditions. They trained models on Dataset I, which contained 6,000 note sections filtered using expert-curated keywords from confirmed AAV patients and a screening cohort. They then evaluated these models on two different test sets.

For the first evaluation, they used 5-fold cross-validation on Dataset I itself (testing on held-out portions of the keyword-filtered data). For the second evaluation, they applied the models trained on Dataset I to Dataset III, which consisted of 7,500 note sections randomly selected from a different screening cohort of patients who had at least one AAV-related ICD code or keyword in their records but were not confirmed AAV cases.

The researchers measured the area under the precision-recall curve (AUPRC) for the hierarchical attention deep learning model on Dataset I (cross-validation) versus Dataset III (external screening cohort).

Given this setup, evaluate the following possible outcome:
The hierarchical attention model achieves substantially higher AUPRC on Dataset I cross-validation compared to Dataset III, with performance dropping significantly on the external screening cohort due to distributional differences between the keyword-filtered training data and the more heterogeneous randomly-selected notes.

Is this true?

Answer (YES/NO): YES